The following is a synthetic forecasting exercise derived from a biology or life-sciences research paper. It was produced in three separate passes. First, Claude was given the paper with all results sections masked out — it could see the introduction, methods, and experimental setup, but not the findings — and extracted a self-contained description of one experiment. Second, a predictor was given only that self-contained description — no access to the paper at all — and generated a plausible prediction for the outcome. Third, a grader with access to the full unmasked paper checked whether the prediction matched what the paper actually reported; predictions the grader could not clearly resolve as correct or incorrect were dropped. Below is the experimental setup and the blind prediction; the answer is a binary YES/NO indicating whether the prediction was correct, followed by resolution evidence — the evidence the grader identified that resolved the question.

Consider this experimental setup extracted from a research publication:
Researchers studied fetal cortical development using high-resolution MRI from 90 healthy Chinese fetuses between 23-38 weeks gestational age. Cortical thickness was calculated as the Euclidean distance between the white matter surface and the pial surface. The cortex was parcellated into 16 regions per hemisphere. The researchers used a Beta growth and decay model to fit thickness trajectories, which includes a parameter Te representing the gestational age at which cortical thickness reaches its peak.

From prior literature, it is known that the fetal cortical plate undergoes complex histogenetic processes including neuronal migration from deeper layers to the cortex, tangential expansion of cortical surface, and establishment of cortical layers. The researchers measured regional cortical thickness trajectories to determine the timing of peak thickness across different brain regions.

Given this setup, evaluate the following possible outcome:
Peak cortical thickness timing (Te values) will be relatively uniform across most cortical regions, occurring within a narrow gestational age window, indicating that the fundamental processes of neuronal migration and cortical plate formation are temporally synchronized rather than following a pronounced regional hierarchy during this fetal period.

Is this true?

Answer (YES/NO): NO